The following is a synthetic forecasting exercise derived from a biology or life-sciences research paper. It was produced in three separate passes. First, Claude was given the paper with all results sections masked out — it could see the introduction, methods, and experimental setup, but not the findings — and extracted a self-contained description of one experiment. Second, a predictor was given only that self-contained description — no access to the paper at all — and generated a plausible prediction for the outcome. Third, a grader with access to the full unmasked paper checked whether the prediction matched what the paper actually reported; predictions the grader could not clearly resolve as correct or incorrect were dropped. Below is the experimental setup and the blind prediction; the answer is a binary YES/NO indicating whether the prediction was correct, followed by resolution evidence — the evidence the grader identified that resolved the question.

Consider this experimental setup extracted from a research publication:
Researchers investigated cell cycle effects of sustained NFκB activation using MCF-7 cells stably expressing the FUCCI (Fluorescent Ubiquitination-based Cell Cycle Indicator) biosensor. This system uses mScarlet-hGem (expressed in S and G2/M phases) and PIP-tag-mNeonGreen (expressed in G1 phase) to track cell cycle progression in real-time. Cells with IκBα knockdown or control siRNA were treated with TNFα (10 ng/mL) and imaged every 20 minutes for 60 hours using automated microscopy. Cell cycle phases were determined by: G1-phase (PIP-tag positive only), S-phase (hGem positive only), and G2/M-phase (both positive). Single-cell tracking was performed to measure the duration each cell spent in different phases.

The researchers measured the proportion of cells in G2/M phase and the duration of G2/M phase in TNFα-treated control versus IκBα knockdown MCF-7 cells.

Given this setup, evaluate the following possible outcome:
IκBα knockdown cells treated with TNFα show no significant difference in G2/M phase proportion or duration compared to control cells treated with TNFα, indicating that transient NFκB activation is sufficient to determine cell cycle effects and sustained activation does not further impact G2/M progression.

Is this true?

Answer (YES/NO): NO